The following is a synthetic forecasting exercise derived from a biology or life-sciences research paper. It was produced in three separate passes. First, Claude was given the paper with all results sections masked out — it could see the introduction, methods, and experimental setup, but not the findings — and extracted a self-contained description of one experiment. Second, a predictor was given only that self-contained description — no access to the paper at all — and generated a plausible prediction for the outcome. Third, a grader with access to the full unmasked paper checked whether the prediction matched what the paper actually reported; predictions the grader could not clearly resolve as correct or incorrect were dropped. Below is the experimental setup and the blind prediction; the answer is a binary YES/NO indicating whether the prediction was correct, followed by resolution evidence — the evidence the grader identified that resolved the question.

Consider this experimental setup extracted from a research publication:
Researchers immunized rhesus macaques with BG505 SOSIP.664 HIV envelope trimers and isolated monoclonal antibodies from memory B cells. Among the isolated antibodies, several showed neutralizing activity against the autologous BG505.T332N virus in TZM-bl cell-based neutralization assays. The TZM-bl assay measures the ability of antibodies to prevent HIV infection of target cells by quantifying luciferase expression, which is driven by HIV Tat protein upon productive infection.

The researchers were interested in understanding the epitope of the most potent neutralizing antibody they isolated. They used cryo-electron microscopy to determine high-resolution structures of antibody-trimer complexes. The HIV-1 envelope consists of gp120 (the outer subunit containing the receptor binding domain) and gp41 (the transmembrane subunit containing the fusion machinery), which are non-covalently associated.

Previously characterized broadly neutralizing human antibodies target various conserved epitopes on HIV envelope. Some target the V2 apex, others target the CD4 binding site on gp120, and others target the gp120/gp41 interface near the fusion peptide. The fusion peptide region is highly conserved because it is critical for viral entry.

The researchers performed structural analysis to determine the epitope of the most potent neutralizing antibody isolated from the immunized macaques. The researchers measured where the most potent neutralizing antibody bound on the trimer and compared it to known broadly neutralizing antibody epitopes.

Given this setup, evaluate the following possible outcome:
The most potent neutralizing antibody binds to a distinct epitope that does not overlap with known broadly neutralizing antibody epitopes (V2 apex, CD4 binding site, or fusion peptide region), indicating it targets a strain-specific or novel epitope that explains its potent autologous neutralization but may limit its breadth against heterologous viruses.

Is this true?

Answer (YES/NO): NO